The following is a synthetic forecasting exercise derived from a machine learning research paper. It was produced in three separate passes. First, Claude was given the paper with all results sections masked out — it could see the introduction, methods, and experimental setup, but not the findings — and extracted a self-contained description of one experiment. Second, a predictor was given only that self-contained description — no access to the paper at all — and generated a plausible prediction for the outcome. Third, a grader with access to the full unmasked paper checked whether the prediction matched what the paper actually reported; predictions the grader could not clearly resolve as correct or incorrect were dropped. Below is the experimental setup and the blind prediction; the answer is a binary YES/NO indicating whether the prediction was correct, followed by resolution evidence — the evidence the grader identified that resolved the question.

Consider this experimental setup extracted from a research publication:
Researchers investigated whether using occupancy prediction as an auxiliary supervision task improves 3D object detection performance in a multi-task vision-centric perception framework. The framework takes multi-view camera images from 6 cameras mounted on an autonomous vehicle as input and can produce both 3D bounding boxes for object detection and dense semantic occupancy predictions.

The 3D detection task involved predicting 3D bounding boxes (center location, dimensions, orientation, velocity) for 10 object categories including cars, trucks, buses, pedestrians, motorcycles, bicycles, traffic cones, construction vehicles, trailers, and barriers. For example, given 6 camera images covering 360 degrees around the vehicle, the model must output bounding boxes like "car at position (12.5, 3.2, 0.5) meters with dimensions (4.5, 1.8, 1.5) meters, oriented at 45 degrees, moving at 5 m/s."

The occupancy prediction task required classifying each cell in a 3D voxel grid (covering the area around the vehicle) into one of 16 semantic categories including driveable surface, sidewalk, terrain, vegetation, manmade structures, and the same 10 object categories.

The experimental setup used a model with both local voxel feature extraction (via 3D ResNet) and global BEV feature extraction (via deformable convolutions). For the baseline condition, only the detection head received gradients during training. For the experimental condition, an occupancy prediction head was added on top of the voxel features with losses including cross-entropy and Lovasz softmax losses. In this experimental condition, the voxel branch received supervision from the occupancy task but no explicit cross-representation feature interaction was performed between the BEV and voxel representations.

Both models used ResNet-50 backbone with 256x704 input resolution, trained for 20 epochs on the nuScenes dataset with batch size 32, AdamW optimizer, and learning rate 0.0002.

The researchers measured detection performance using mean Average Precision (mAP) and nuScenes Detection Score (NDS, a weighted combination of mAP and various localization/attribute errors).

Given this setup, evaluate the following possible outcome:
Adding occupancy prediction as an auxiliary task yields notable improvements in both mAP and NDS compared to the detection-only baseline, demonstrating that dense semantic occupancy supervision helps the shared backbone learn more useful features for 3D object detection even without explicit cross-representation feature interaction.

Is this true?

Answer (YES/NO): NO